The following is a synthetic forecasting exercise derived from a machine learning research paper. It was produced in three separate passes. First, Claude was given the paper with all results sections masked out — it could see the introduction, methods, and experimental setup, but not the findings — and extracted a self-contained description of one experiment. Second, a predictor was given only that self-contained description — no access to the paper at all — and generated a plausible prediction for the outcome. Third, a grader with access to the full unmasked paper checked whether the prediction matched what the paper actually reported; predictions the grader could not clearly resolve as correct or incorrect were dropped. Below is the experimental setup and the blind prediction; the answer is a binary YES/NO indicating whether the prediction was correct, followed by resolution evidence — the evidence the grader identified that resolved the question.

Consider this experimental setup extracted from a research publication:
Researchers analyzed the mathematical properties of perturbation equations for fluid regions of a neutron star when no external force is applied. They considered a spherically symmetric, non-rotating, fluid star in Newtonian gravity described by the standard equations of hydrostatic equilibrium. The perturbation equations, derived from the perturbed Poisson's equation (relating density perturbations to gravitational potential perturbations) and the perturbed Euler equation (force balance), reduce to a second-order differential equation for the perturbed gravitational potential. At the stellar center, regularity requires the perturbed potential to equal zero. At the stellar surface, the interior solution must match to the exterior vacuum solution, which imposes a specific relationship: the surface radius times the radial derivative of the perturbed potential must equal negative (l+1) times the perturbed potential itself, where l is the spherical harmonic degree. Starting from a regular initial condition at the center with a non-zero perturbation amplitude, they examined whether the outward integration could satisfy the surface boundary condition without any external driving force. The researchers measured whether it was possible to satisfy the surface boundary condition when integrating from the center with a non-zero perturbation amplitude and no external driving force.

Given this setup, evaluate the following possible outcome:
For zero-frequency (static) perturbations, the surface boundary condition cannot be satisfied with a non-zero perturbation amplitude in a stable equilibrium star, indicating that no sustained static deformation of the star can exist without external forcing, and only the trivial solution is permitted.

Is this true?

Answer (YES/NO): YES